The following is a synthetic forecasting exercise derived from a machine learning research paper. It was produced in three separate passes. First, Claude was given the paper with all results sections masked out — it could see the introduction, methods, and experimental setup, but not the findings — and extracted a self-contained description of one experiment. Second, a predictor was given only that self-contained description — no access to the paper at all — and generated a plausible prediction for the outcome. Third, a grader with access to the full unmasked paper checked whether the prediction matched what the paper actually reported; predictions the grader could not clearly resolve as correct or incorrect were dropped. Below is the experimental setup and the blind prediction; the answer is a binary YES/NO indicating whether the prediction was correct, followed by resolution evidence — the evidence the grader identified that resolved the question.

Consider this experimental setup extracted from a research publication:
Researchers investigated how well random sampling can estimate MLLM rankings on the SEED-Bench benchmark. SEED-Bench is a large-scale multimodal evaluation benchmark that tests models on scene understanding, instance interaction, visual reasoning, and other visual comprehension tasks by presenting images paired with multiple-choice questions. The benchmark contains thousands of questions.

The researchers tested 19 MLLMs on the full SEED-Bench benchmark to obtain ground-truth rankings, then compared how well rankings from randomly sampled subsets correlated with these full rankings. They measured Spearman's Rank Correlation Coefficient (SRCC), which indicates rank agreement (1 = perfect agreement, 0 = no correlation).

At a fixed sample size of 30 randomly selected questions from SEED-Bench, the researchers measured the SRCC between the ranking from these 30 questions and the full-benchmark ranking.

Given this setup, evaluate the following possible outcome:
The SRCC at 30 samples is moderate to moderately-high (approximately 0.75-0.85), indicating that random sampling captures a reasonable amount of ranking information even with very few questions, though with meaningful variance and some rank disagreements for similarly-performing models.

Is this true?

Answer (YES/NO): NO